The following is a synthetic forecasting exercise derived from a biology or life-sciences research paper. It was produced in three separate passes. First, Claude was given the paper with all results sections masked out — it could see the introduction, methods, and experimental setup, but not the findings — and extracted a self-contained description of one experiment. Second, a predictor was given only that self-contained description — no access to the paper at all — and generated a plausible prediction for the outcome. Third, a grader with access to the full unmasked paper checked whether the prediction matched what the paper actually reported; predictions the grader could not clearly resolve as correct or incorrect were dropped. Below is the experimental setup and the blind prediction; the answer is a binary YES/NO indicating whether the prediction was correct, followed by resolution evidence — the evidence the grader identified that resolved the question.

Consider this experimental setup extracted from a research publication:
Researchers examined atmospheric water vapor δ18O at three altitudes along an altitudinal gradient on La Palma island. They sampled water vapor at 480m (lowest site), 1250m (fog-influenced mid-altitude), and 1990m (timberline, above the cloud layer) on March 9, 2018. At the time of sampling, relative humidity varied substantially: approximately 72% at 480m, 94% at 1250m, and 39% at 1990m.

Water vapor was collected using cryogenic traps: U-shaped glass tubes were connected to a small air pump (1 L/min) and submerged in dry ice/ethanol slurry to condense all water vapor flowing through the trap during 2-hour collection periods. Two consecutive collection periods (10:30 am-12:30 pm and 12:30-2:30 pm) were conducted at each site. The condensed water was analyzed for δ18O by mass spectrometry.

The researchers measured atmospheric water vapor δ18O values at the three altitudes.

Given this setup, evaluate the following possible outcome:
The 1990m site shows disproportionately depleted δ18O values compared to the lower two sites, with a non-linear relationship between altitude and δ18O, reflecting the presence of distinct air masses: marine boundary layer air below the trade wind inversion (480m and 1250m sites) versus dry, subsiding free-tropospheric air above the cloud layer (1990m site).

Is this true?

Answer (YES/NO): NO